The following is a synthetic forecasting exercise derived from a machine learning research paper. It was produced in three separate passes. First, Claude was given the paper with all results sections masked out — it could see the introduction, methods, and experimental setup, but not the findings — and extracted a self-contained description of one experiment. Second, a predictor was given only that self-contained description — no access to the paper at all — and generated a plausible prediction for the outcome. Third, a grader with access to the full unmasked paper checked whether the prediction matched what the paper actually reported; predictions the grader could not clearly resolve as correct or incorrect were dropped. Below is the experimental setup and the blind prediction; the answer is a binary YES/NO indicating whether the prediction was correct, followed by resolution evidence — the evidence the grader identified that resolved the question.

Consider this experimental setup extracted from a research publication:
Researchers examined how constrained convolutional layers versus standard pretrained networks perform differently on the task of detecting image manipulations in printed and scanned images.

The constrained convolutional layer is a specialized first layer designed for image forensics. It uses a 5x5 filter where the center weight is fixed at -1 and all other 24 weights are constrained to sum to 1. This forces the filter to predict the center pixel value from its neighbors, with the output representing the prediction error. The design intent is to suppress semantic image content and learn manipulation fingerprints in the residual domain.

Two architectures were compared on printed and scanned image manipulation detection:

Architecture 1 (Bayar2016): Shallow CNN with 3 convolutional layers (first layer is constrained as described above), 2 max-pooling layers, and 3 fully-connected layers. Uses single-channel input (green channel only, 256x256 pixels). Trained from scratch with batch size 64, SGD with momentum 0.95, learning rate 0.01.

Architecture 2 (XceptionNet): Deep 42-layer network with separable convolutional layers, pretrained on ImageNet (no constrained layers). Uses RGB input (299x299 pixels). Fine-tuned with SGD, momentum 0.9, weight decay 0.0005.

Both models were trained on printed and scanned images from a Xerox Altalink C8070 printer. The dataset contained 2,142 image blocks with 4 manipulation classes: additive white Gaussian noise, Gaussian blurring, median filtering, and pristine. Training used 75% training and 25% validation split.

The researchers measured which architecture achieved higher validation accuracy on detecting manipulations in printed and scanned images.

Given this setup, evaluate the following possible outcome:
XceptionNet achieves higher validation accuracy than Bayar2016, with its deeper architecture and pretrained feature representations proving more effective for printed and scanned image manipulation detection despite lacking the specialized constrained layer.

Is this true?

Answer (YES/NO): NO